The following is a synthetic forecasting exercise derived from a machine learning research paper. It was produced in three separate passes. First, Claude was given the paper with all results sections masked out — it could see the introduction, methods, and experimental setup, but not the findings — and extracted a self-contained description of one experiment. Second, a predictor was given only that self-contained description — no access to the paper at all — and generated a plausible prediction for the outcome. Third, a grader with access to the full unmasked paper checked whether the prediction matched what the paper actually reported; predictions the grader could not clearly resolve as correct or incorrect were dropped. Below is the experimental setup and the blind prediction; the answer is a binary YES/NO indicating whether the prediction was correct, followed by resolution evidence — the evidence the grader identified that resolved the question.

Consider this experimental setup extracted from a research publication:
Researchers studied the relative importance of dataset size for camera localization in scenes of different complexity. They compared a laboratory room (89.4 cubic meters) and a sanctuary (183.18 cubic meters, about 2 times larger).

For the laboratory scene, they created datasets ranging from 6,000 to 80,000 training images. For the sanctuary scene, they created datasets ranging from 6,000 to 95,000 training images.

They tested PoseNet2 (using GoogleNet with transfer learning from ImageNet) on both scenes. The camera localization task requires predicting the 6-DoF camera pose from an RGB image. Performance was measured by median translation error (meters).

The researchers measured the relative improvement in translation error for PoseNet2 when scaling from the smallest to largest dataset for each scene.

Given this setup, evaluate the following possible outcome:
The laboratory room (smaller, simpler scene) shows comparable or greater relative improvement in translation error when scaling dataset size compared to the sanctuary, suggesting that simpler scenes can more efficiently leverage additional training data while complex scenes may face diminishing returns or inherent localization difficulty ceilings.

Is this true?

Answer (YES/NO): NO